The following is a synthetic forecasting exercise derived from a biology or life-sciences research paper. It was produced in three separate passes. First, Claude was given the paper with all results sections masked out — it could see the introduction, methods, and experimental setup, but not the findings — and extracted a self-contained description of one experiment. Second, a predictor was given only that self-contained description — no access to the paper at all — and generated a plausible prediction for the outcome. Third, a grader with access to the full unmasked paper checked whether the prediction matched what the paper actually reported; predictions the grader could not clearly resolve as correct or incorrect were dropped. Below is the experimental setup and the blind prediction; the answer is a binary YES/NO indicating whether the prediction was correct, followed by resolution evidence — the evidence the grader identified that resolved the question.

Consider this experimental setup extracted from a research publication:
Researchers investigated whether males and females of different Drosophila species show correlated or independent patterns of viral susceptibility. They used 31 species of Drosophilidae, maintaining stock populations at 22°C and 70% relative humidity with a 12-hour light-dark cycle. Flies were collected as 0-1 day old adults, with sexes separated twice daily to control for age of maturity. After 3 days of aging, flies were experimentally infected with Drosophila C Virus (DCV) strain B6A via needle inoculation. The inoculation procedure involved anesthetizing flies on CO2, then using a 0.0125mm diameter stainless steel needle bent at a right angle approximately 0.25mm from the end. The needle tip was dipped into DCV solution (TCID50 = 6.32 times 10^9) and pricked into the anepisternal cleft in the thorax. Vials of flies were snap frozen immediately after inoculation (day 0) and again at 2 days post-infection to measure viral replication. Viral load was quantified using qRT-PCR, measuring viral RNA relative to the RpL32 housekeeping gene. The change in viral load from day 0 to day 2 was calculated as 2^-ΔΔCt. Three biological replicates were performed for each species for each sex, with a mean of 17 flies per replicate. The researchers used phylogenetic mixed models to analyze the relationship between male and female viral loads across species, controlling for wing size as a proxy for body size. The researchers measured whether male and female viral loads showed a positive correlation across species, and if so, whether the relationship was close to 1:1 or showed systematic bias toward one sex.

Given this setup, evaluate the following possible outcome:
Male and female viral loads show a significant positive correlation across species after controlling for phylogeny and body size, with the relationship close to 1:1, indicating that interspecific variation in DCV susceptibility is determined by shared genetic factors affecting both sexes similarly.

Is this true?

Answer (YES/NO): YES